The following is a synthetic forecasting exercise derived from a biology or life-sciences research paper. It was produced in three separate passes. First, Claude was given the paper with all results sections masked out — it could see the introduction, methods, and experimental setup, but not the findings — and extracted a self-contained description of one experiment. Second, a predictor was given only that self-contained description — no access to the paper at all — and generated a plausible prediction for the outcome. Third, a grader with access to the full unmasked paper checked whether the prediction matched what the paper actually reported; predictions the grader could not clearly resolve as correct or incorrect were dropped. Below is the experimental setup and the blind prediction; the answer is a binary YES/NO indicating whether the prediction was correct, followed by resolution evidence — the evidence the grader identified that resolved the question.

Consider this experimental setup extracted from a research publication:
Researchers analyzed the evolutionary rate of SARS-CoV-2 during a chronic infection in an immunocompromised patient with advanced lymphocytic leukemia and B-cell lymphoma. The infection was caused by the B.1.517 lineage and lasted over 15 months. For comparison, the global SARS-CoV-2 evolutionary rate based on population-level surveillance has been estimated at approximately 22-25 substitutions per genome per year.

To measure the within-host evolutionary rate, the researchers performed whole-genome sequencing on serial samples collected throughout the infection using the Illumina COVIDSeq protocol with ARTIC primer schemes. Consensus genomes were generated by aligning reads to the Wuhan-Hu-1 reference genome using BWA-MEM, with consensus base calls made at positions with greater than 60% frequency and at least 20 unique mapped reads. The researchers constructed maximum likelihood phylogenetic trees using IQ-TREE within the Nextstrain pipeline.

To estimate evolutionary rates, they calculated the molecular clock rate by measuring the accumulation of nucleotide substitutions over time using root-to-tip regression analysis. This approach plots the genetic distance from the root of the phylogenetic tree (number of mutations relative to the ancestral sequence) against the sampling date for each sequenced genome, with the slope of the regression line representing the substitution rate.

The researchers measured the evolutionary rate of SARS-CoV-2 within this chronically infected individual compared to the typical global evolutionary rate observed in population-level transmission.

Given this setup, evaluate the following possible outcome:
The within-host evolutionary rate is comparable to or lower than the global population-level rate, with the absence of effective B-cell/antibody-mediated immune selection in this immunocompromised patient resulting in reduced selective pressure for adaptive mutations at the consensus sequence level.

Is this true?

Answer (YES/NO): NO